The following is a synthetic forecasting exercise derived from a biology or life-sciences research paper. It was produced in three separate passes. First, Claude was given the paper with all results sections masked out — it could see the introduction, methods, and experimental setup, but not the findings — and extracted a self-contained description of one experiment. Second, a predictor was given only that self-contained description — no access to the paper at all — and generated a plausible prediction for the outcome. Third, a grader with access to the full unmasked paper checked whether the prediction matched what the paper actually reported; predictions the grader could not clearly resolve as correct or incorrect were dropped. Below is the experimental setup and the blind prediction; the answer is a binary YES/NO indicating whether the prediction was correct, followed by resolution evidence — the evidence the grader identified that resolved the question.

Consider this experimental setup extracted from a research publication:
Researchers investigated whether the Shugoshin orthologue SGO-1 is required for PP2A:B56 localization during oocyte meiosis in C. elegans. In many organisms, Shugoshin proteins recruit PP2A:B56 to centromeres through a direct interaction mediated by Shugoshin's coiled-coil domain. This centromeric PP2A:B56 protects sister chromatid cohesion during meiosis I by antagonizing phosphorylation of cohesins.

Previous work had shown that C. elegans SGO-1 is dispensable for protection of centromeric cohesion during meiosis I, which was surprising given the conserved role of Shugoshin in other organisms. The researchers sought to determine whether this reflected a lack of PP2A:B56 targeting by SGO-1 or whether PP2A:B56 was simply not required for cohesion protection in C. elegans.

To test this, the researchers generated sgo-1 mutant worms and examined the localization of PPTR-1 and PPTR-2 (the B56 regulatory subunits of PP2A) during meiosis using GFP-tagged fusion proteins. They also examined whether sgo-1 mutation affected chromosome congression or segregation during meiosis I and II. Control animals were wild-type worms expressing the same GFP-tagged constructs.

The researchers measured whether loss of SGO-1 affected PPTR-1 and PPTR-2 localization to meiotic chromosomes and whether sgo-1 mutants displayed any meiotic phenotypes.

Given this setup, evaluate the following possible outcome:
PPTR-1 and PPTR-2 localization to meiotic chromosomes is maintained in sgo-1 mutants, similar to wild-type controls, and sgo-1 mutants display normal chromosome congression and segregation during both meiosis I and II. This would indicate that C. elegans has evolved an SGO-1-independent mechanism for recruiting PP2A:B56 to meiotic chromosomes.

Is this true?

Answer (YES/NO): NO